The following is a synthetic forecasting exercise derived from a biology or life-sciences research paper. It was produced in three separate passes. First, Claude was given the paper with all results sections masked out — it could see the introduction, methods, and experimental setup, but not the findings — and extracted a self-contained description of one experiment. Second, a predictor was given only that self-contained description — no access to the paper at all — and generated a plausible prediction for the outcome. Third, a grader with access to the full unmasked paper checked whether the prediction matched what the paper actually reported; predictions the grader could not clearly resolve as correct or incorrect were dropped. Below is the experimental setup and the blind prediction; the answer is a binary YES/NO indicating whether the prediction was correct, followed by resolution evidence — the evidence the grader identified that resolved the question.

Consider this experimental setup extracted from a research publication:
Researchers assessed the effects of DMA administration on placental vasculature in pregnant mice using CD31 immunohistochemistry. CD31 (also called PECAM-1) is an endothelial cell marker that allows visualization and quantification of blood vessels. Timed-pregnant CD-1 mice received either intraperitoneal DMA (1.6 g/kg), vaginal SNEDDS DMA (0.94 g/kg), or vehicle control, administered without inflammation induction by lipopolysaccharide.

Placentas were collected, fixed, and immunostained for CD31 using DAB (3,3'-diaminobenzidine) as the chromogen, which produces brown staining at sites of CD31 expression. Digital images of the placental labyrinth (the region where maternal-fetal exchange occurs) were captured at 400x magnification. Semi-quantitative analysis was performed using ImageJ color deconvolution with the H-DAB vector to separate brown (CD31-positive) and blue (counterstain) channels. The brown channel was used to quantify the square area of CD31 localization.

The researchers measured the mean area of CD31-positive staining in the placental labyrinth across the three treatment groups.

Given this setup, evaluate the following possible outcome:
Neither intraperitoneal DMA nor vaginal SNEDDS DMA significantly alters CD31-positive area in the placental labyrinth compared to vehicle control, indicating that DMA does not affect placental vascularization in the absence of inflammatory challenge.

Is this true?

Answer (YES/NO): NO